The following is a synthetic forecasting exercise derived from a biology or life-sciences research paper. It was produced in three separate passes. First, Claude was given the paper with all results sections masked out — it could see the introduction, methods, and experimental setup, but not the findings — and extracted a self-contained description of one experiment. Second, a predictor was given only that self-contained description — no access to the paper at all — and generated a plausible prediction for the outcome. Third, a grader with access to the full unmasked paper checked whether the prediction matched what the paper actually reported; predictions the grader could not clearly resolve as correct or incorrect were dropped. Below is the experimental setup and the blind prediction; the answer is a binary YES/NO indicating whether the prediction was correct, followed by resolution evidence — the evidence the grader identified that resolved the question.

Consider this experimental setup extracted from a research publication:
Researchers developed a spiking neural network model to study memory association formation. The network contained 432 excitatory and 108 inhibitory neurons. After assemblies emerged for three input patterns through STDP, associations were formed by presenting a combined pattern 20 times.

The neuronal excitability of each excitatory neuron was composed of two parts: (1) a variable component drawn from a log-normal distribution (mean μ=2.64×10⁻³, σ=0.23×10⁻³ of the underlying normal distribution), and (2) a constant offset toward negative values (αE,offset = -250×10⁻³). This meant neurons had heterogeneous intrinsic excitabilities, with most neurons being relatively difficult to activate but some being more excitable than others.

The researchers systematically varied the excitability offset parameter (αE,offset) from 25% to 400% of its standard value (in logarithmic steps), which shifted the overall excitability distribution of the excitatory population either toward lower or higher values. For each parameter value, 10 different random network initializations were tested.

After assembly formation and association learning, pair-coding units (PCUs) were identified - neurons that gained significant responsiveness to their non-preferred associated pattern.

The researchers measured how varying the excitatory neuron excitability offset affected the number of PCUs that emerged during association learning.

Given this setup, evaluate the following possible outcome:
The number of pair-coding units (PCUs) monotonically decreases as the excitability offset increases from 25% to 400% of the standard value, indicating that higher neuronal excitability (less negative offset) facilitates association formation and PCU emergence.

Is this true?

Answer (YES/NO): NO